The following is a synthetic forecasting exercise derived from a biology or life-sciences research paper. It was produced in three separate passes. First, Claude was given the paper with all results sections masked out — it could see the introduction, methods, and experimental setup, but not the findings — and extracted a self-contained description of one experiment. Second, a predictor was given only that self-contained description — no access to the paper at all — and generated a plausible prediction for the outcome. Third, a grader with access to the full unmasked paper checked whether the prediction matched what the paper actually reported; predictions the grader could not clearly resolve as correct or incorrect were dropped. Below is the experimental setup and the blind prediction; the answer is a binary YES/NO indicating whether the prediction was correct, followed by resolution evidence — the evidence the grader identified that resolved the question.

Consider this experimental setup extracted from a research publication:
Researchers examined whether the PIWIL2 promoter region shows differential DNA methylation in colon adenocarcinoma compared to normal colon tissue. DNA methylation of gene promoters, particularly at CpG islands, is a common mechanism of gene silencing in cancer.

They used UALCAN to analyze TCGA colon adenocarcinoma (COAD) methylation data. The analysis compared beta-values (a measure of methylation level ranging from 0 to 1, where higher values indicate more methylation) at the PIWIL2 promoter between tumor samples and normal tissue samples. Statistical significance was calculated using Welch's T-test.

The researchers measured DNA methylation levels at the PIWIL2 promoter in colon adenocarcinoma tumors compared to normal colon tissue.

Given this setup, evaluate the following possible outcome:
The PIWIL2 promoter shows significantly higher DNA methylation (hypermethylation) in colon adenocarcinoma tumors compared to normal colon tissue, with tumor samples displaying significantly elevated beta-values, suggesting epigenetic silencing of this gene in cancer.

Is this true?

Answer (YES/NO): YES